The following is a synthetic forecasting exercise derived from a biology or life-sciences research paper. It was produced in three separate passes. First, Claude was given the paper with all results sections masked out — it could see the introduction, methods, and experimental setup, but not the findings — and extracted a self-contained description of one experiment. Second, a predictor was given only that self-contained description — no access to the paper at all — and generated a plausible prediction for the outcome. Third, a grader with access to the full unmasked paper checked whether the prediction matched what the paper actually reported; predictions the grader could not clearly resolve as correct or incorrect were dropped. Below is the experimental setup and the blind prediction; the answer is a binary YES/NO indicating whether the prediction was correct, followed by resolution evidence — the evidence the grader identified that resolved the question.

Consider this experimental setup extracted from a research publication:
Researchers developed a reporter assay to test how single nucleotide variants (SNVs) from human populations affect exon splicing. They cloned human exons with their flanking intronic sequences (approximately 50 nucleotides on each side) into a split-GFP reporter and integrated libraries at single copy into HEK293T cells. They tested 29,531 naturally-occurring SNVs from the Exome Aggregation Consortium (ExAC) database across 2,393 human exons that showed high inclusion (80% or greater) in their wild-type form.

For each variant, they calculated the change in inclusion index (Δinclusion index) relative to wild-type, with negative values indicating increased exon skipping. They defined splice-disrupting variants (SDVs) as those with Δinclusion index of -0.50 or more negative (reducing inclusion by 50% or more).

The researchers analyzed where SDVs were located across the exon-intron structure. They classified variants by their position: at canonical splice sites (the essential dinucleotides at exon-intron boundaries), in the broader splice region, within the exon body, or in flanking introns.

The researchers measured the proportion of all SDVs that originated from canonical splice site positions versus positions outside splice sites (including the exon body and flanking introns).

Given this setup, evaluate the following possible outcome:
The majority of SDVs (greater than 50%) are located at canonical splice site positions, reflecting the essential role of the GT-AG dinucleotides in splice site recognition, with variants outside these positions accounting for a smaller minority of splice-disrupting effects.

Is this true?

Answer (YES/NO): NO